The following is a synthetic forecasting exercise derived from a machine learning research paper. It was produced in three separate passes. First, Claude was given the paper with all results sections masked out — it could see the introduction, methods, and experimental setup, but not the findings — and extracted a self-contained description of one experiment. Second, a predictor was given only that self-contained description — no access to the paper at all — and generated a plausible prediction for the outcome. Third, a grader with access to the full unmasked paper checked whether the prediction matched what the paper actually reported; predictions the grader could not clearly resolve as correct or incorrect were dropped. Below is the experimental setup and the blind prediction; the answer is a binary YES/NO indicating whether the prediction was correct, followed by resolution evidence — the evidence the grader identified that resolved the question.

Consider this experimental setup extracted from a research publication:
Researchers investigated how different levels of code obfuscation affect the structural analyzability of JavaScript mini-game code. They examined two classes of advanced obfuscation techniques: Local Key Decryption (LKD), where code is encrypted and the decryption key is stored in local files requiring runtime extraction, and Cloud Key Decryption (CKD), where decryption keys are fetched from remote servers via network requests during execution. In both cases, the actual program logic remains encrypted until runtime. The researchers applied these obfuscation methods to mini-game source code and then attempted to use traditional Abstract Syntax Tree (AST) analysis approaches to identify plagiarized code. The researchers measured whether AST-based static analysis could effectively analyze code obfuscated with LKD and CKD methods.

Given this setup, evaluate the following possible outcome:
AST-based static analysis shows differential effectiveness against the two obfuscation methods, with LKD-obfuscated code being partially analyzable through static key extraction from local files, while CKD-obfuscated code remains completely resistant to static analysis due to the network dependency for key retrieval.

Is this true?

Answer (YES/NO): NO